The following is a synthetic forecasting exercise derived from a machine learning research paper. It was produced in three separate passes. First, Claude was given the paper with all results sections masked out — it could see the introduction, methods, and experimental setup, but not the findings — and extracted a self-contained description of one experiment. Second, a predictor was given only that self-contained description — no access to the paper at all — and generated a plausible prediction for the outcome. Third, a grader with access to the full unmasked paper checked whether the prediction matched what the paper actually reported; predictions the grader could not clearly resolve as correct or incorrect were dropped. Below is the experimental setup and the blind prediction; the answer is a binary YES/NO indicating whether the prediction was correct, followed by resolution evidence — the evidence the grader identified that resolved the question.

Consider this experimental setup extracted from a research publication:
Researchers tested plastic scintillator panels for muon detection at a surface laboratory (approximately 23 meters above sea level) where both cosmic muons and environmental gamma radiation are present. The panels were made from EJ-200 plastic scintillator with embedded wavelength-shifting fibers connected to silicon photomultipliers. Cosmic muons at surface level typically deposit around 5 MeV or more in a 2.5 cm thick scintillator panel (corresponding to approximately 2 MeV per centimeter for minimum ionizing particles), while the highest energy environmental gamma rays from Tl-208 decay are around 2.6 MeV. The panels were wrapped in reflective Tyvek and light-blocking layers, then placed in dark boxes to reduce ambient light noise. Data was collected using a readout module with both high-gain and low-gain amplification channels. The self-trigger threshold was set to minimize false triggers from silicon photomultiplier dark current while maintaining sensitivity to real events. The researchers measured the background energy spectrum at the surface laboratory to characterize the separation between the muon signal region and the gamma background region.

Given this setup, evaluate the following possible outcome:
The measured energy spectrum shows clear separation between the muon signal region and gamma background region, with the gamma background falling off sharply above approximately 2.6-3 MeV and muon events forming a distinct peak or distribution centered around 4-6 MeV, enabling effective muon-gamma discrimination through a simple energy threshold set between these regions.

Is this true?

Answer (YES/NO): NO